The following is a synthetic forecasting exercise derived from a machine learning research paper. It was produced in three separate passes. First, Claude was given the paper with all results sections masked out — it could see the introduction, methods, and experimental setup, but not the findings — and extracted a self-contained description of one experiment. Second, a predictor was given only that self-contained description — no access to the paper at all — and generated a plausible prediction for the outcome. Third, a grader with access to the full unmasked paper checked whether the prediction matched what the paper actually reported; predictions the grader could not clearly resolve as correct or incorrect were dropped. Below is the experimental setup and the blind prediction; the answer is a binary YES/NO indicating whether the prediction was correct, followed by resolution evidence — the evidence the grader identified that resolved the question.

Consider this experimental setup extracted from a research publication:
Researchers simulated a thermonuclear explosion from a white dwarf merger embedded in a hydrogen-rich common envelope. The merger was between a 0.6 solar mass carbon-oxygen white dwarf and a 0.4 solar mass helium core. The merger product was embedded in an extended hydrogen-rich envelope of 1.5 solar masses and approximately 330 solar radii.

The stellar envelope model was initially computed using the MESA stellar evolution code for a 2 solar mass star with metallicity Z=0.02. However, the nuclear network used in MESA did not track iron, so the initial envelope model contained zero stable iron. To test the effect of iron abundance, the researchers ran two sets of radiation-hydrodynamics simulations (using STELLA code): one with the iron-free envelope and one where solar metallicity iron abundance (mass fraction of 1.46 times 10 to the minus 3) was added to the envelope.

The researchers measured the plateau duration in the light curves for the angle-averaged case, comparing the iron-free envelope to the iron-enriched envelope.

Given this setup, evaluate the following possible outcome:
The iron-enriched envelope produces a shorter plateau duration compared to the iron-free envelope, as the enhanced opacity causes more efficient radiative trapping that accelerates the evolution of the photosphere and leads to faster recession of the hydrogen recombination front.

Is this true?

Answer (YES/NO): NO